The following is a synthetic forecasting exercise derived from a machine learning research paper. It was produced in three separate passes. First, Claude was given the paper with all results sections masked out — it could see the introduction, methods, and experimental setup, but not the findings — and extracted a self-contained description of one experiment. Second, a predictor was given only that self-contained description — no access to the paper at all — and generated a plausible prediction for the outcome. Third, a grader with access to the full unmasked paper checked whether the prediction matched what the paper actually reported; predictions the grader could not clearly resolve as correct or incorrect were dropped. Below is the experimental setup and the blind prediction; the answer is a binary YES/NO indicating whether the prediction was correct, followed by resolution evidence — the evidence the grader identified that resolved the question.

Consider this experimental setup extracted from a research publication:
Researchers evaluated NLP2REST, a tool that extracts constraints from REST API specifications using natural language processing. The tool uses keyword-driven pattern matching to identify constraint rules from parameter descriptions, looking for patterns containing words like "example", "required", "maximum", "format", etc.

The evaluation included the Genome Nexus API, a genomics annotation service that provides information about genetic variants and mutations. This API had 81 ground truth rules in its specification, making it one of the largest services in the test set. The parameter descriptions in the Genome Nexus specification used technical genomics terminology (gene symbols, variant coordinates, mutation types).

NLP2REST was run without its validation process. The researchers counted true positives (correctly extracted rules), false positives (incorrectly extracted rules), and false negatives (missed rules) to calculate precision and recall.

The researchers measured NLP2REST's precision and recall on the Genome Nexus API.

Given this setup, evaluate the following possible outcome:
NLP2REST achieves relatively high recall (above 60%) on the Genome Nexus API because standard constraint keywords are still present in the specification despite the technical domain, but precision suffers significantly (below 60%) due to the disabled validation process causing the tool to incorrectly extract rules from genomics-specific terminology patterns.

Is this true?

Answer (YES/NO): NO